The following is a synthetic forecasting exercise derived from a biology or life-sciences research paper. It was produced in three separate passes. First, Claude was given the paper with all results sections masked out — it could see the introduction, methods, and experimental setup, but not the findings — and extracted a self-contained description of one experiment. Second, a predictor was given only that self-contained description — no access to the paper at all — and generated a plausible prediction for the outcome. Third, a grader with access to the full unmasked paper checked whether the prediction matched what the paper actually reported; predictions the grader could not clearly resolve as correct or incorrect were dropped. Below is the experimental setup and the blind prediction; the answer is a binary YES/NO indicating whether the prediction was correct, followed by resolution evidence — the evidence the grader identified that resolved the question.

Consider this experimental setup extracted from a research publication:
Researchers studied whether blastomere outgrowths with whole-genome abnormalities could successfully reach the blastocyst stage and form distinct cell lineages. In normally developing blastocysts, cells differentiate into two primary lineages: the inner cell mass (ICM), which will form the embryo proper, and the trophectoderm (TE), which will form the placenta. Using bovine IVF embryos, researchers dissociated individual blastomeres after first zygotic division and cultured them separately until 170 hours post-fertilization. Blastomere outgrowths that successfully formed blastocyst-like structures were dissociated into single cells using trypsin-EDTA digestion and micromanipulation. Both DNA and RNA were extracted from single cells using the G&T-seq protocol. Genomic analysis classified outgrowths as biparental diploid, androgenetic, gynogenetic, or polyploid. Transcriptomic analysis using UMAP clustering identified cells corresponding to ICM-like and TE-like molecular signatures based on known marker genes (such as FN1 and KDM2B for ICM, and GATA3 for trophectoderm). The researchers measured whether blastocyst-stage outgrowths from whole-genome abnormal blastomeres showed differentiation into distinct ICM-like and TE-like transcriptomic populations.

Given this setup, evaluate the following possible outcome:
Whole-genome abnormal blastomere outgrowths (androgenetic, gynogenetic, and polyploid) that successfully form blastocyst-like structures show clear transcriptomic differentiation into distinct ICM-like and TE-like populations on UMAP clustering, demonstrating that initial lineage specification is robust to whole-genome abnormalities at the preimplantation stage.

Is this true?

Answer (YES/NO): YES